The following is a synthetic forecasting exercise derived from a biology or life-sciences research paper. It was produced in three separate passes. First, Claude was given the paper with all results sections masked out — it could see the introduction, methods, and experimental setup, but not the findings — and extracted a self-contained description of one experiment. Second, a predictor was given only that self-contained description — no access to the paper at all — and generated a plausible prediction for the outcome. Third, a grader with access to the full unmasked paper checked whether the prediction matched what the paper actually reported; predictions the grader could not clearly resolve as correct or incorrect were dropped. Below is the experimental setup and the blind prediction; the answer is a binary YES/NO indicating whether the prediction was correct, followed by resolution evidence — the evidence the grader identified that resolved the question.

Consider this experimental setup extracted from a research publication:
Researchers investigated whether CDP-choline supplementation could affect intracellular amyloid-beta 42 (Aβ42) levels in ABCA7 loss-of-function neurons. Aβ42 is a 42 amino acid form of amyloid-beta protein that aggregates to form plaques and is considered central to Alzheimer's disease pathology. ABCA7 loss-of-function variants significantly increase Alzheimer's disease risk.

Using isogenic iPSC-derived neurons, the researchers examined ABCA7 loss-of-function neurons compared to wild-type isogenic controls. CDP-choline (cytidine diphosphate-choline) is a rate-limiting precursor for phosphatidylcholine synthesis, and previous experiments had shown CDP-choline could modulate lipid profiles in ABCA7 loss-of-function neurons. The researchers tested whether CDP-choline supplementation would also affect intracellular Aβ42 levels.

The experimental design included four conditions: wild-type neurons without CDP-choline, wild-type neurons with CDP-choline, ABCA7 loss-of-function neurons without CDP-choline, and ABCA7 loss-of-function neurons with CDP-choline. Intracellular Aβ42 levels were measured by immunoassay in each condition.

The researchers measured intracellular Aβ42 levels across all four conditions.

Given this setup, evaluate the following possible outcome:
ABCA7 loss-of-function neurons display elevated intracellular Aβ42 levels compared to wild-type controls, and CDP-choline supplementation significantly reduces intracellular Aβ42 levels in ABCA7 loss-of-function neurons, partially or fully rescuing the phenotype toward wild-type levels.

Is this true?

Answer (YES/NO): YES